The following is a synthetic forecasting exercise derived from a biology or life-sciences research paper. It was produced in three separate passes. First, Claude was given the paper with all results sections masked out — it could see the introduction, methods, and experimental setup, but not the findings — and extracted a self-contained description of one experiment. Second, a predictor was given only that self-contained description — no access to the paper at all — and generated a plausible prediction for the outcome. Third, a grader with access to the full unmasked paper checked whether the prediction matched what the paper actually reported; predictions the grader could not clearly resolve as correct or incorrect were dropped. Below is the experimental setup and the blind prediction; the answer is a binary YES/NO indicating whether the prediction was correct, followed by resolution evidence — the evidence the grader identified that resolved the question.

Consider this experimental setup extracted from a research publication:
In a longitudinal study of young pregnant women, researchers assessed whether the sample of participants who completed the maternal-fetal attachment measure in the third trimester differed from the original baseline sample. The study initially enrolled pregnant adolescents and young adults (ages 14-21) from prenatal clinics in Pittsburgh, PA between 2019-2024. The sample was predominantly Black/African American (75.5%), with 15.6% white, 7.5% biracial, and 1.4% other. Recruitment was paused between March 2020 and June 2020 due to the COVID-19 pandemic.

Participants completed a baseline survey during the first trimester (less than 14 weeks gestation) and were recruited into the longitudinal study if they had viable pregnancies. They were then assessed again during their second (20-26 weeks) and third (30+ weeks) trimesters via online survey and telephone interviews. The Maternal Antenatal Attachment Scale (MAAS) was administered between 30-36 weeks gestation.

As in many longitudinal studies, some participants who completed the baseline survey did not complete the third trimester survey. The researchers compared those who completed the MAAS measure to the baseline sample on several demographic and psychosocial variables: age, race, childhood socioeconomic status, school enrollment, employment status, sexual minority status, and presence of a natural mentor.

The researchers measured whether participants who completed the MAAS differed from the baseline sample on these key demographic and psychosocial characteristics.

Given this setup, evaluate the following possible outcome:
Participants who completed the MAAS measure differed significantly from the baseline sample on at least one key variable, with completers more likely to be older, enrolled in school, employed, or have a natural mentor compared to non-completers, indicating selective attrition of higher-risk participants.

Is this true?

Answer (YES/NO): NO